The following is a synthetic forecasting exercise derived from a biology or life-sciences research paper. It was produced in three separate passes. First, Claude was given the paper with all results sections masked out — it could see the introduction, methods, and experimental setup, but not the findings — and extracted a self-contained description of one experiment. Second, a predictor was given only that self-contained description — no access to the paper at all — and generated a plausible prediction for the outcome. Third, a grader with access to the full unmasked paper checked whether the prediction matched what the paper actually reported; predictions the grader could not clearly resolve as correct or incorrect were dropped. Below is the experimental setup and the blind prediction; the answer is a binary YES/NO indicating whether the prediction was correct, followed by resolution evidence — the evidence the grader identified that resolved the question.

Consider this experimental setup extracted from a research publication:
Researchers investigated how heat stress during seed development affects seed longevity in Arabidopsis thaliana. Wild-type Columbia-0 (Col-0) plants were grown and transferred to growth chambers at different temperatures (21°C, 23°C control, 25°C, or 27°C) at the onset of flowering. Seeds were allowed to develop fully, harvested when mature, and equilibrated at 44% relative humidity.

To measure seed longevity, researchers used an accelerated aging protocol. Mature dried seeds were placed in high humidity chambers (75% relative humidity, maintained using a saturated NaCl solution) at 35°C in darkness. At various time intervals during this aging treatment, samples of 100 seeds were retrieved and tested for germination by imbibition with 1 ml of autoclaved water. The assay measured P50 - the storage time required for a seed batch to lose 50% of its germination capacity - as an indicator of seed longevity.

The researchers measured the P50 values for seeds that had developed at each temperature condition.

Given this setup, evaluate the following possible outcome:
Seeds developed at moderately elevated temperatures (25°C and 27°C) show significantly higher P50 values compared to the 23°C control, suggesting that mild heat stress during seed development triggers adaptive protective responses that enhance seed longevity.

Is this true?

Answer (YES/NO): NO